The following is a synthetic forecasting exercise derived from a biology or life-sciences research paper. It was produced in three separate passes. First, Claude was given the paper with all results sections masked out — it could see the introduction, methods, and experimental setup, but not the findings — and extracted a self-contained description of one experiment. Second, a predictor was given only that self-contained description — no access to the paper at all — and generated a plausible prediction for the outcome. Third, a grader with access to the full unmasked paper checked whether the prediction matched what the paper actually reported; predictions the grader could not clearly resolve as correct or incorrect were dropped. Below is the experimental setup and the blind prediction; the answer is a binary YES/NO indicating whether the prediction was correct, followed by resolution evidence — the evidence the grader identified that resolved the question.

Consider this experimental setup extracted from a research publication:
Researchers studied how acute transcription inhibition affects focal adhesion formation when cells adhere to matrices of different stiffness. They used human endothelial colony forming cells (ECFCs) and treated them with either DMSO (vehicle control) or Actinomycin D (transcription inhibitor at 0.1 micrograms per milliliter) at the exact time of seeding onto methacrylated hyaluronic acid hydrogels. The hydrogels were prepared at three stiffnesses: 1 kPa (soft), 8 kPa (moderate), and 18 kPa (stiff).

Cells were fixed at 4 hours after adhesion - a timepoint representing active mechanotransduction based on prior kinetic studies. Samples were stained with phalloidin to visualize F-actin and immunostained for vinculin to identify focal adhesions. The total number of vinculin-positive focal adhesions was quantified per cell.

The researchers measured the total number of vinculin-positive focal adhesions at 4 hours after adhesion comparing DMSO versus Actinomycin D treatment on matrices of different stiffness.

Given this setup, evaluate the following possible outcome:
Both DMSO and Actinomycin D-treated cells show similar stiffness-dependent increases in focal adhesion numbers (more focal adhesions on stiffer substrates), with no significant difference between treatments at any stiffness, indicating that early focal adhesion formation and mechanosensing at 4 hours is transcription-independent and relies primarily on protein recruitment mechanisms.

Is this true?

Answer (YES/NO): NO